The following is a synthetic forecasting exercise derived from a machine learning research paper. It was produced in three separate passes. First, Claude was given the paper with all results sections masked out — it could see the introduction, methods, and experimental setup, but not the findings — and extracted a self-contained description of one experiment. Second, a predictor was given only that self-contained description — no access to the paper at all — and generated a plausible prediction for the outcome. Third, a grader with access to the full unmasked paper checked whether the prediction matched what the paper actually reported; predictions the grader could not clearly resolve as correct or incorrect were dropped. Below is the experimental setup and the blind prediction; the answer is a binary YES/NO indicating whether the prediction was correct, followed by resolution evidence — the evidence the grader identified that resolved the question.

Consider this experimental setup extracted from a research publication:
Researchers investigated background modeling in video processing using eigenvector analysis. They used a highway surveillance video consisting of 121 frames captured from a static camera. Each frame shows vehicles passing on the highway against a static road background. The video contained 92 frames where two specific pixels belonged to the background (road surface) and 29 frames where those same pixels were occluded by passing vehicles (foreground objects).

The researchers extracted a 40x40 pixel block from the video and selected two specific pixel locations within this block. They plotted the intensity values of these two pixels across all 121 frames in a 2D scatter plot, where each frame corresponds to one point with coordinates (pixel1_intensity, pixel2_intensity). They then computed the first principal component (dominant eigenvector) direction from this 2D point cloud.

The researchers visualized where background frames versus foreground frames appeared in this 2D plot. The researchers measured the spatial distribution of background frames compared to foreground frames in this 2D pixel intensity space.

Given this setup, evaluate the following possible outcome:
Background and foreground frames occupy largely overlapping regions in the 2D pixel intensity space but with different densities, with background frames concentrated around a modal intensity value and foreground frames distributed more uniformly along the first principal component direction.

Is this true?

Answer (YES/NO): NO